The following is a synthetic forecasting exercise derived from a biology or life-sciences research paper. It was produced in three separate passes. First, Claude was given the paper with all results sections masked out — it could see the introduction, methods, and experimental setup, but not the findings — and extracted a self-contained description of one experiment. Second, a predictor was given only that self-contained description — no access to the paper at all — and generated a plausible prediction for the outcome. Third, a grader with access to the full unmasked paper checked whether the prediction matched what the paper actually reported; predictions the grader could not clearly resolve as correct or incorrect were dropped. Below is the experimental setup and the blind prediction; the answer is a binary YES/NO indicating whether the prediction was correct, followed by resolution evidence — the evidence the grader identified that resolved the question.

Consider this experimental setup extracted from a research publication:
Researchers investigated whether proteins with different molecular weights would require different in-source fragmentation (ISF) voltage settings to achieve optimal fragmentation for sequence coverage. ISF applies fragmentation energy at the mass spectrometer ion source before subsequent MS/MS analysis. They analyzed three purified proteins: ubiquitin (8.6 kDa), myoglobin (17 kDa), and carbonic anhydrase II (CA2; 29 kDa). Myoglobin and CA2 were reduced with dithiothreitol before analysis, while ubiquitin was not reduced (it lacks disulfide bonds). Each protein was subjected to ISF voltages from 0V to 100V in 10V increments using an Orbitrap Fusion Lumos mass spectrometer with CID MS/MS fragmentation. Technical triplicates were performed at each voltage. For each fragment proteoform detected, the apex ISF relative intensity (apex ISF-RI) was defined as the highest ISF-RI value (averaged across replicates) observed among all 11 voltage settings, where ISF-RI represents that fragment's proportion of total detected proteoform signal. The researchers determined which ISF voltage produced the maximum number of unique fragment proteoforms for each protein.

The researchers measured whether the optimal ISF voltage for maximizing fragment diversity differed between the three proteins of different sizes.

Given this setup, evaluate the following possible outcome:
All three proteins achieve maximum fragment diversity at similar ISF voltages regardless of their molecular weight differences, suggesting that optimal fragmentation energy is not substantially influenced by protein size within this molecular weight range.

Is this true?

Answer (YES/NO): NO